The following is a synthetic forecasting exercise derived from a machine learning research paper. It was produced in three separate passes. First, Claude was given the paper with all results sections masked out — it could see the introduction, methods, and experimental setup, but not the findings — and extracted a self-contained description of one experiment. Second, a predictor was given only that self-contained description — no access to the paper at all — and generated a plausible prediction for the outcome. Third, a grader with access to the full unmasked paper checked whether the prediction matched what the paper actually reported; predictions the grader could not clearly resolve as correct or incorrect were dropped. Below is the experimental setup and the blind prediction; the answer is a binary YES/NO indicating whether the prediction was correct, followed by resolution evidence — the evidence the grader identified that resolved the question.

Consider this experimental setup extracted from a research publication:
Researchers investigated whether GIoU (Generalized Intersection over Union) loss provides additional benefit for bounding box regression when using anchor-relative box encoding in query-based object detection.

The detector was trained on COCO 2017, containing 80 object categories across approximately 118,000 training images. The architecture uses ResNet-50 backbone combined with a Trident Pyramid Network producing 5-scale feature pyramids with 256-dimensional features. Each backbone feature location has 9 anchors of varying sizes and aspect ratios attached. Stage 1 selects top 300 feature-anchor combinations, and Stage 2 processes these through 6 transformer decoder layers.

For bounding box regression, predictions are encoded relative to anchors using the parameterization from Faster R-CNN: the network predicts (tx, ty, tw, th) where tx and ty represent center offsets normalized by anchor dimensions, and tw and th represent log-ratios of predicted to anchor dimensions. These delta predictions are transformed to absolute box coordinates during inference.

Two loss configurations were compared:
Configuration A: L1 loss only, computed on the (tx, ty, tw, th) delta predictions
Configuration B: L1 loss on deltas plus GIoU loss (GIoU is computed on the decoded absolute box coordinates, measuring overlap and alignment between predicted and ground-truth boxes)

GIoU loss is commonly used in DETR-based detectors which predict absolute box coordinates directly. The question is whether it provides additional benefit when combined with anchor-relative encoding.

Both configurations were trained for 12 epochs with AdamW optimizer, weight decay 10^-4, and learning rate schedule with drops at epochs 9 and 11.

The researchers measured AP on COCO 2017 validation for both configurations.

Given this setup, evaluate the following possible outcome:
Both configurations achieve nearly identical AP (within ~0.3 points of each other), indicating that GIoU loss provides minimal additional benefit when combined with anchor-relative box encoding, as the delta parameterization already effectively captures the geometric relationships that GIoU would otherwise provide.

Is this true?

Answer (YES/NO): NO